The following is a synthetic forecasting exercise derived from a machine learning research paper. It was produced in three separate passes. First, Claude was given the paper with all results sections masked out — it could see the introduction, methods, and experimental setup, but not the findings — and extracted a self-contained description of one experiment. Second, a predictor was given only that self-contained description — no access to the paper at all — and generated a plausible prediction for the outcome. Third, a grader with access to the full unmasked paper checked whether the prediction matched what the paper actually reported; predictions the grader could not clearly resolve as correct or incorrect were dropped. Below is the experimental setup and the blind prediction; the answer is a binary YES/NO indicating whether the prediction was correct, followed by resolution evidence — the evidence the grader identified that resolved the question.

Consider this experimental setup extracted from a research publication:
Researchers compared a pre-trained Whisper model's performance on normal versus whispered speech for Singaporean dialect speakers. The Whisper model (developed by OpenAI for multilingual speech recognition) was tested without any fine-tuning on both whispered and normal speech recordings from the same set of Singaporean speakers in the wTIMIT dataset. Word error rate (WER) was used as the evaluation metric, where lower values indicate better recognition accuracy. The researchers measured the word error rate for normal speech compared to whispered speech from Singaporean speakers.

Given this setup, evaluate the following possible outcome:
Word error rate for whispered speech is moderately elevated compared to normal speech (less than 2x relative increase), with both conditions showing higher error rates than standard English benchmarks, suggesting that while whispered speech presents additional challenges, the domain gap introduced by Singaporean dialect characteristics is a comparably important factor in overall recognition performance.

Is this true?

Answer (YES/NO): NO